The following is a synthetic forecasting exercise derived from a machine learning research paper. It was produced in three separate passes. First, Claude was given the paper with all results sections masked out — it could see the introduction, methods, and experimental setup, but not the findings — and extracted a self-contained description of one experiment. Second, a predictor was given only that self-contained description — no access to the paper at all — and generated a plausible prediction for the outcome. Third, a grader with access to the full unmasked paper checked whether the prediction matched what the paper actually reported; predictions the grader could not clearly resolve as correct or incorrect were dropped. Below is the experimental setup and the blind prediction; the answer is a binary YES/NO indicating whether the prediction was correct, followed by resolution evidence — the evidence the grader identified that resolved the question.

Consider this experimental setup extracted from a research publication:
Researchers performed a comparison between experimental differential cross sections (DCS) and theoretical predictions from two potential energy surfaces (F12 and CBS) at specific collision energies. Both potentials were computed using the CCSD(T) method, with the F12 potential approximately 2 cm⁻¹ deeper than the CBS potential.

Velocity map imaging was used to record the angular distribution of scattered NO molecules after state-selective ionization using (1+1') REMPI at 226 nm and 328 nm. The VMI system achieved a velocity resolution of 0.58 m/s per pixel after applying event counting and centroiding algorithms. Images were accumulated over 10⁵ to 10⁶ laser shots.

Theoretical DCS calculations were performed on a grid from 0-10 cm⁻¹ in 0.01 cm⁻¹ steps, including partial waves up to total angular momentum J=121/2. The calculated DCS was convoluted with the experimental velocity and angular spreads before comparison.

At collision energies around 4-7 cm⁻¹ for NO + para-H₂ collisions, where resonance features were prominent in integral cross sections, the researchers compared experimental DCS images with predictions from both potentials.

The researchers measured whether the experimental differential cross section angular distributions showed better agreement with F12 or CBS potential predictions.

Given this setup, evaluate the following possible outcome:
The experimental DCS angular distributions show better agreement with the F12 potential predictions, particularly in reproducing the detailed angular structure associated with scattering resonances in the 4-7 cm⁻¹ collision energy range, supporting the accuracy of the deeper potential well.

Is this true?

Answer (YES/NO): NO